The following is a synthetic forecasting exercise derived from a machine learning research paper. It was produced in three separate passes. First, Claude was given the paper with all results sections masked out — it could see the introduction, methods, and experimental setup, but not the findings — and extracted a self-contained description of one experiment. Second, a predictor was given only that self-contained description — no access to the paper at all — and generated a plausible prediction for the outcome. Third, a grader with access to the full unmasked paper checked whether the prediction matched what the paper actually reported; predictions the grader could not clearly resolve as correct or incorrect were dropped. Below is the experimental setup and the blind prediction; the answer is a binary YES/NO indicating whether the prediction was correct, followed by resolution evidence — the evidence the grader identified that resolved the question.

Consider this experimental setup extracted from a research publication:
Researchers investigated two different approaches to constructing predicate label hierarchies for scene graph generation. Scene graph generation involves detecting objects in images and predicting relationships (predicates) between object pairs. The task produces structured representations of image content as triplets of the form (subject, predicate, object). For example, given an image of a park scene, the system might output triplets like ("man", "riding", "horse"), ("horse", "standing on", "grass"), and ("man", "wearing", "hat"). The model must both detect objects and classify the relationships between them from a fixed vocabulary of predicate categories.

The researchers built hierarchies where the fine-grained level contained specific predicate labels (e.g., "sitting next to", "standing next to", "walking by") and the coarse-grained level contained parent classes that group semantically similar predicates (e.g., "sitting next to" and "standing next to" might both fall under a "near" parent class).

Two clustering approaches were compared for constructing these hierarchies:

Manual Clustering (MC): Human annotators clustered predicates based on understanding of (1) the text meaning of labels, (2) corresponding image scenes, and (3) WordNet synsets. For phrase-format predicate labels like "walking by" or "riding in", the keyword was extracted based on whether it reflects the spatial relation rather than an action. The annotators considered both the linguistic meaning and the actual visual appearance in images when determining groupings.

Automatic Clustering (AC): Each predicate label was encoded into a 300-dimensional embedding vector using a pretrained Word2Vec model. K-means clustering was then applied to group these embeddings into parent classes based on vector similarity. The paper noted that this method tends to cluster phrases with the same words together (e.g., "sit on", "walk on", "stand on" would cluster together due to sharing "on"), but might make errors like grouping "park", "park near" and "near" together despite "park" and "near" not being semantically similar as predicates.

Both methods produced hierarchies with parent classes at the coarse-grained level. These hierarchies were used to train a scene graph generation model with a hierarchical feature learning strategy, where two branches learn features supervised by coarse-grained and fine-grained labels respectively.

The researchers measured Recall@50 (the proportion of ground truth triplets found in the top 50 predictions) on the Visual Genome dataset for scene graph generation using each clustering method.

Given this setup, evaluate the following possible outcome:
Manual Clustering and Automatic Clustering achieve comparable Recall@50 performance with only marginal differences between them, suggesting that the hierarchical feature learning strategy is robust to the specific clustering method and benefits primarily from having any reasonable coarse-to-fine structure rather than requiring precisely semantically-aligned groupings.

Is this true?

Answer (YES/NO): YES